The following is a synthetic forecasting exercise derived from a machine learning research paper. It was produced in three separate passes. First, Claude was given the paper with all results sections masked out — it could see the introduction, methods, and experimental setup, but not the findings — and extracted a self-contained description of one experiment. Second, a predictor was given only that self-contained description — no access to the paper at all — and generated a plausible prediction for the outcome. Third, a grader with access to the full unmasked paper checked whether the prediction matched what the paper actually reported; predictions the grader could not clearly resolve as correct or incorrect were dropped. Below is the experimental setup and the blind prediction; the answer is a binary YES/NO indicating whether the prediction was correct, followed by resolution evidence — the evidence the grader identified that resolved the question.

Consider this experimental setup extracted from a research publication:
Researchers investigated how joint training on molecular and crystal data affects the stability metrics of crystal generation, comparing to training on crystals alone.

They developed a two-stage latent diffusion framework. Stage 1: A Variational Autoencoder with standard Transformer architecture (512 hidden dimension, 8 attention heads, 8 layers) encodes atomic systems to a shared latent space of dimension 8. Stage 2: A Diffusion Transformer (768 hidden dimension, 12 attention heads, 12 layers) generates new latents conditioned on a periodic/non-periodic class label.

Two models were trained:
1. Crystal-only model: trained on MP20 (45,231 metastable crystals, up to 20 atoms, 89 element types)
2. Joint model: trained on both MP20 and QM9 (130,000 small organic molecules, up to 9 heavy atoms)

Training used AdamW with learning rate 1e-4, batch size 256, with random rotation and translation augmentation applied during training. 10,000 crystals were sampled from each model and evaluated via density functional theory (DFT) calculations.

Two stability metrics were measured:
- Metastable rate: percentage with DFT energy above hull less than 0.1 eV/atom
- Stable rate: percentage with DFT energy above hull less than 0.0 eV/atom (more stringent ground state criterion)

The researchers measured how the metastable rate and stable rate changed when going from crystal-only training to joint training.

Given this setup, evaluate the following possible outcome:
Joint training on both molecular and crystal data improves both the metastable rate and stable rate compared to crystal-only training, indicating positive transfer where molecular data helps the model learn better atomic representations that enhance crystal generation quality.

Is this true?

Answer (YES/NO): NO